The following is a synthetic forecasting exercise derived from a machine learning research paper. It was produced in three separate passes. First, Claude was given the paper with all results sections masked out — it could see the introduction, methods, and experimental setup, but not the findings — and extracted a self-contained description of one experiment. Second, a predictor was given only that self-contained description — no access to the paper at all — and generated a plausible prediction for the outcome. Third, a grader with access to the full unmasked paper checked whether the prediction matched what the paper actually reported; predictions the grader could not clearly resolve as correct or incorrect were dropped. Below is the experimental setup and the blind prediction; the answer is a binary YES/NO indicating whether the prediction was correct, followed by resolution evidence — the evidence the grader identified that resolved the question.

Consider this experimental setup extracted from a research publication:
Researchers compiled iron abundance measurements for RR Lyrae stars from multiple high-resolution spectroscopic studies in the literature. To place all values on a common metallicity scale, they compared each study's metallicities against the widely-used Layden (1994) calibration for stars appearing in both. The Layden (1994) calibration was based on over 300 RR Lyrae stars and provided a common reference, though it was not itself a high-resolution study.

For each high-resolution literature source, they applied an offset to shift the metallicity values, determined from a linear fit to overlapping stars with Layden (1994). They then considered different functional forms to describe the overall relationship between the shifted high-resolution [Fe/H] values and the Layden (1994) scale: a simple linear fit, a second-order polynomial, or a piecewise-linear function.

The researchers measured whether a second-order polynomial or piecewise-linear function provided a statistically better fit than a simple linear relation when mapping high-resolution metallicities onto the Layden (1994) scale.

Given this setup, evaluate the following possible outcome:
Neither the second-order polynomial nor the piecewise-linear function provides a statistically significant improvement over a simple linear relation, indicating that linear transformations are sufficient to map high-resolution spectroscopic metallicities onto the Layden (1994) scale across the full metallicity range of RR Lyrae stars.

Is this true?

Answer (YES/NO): YES